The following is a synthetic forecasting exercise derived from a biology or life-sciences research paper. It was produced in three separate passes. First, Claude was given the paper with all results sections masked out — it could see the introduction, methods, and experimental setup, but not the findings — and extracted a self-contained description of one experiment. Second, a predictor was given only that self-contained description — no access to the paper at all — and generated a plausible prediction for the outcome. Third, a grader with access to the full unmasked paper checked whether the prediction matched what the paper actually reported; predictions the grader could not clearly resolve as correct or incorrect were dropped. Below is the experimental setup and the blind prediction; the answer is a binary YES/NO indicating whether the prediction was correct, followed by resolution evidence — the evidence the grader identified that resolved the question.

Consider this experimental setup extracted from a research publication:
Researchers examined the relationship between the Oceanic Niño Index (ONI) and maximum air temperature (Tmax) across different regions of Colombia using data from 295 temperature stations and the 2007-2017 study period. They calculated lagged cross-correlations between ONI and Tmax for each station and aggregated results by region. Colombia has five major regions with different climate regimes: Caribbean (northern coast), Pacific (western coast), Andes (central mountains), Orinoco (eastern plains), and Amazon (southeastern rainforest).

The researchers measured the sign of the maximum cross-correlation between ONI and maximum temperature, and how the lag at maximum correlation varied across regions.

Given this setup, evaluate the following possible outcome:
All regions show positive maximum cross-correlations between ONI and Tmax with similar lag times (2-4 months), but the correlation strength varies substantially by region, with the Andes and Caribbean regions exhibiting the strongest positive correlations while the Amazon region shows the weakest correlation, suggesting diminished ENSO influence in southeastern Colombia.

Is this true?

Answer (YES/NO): NO